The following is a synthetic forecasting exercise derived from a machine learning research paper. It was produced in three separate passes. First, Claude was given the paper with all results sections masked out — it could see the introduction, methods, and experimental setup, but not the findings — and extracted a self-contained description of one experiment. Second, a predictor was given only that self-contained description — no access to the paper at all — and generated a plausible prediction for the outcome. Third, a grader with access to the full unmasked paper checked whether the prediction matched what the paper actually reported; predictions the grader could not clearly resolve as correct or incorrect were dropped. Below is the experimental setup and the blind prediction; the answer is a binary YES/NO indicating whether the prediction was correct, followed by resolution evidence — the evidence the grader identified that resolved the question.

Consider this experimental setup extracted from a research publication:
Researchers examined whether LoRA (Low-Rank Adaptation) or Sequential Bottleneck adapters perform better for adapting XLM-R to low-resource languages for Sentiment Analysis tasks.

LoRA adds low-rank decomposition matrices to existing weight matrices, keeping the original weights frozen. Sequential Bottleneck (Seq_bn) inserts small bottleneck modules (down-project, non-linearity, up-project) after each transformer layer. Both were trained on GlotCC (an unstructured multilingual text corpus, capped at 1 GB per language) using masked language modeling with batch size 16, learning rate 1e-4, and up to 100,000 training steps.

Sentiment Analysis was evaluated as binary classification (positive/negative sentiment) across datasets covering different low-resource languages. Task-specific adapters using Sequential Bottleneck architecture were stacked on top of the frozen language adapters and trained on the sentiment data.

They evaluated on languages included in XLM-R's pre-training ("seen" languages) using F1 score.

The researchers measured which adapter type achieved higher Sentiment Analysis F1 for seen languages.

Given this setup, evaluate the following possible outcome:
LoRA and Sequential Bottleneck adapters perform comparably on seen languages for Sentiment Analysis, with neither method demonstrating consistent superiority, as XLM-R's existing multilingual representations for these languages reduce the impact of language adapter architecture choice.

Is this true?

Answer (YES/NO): NO